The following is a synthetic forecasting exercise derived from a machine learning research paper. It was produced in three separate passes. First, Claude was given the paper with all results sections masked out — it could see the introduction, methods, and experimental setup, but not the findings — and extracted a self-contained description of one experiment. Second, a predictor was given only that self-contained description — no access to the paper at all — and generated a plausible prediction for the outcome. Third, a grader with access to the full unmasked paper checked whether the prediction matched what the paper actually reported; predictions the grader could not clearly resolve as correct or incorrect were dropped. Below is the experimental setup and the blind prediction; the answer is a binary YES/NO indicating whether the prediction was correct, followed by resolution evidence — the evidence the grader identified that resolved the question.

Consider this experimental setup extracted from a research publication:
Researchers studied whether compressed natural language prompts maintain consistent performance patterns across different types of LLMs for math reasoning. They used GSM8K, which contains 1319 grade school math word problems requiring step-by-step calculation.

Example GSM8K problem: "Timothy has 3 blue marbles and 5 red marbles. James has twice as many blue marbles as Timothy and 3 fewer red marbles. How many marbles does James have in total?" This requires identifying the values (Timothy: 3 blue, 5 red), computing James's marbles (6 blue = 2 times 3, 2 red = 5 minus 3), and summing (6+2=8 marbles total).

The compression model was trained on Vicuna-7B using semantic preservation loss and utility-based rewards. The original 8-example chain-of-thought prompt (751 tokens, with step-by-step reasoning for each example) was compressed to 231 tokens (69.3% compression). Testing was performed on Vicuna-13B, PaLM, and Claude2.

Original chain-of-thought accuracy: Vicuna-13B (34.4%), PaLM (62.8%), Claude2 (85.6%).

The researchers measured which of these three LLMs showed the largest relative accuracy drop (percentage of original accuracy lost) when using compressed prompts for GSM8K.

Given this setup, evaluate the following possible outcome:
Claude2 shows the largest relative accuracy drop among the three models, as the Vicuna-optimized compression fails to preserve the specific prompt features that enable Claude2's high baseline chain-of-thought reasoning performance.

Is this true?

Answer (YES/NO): NO